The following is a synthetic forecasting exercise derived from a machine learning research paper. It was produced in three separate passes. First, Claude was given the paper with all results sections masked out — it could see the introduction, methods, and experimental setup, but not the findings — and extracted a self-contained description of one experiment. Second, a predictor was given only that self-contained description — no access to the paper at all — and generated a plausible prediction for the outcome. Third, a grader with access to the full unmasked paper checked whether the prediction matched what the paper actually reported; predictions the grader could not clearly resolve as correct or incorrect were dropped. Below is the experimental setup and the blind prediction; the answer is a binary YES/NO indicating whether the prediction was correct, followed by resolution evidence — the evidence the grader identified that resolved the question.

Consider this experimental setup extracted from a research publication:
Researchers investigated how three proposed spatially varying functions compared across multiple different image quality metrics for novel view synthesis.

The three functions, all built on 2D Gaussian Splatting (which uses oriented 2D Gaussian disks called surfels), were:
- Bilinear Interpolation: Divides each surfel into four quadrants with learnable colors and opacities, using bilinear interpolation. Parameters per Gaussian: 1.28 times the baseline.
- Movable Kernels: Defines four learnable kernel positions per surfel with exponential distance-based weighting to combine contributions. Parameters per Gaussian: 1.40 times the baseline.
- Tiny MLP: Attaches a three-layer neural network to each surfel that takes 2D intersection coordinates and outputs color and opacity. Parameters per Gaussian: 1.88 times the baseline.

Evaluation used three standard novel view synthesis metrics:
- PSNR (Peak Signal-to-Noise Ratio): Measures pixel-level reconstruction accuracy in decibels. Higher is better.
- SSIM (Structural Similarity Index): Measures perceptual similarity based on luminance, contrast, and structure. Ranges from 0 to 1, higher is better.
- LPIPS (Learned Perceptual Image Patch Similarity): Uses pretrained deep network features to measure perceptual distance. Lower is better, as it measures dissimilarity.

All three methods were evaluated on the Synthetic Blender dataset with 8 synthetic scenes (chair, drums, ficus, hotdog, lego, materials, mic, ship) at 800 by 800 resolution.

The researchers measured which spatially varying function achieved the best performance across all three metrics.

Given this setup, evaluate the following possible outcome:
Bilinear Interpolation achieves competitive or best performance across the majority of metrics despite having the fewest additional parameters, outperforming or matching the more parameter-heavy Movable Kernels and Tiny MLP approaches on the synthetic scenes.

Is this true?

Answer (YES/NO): NO